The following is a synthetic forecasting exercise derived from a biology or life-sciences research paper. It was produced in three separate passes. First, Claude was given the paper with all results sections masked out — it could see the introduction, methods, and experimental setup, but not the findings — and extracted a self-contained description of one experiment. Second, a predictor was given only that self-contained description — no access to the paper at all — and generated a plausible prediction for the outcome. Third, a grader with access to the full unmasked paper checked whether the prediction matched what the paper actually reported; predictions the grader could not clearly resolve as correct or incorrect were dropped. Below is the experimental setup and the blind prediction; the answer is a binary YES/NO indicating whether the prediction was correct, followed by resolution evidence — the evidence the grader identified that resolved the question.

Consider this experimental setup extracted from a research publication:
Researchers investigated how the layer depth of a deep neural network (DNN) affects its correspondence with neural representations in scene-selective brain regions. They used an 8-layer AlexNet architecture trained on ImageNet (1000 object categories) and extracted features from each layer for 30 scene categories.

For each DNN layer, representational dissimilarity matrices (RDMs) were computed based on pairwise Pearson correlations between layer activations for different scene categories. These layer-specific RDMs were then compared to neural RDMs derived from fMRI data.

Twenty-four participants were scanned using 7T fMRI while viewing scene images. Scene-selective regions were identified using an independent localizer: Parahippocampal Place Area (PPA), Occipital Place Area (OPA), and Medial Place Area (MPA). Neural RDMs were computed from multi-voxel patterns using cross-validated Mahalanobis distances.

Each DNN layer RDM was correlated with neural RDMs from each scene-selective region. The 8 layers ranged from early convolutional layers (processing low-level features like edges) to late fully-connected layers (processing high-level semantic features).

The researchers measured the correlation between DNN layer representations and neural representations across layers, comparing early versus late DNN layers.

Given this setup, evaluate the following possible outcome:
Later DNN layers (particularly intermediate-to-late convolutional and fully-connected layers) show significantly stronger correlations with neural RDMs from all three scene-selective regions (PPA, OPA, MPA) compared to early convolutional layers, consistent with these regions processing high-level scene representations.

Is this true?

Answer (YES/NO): NO